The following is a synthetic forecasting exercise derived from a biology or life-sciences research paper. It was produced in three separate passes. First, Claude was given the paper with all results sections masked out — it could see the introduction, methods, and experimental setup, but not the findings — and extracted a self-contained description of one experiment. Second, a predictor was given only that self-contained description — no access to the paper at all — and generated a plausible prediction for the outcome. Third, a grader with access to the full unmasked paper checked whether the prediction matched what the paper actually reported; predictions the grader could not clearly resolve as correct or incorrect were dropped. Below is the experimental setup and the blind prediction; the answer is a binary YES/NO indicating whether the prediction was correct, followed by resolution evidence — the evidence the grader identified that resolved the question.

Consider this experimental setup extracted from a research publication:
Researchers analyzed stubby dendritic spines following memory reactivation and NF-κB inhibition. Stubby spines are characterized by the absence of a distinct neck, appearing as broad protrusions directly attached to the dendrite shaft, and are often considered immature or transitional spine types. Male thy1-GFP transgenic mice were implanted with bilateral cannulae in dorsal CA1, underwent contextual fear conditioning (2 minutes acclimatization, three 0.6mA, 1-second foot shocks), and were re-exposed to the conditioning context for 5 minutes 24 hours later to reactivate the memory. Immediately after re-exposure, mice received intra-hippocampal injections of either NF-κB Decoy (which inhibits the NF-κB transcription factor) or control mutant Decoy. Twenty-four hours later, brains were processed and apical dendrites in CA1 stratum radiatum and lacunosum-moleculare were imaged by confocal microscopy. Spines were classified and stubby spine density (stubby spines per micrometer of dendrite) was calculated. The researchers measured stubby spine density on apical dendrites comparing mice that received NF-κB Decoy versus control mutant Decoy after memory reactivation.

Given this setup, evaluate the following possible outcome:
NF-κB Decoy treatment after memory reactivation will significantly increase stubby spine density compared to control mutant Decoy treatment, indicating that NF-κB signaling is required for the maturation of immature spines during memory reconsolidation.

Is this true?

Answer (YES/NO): NO